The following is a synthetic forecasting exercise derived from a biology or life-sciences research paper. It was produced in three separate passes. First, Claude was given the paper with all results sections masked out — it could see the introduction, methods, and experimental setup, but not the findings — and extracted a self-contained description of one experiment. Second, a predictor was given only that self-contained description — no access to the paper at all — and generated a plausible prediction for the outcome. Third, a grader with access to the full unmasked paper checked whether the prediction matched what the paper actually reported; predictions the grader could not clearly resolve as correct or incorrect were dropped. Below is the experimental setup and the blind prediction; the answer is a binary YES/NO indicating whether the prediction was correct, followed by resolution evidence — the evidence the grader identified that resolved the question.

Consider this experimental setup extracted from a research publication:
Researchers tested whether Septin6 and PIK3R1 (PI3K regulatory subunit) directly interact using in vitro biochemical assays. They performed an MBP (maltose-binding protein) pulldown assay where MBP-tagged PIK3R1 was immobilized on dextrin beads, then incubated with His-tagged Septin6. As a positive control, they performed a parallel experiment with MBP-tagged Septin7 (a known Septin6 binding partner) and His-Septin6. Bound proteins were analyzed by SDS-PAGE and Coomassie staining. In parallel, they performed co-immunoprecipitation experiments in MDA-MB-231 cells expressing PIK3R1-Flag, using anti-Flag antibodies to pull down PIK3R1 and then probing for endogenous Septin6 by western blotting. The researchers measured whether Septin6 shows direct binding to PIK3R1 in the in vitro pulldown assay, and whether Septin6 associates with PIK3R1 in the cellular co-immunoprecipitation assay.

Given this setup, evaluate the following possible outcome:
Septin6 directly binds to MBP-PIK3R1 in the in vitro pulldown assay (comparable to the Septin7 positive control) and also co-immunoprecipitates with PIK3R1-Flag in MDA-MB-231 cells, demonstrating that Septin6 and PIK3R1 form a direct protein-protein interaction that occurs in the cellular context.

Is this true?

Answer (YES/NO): NO